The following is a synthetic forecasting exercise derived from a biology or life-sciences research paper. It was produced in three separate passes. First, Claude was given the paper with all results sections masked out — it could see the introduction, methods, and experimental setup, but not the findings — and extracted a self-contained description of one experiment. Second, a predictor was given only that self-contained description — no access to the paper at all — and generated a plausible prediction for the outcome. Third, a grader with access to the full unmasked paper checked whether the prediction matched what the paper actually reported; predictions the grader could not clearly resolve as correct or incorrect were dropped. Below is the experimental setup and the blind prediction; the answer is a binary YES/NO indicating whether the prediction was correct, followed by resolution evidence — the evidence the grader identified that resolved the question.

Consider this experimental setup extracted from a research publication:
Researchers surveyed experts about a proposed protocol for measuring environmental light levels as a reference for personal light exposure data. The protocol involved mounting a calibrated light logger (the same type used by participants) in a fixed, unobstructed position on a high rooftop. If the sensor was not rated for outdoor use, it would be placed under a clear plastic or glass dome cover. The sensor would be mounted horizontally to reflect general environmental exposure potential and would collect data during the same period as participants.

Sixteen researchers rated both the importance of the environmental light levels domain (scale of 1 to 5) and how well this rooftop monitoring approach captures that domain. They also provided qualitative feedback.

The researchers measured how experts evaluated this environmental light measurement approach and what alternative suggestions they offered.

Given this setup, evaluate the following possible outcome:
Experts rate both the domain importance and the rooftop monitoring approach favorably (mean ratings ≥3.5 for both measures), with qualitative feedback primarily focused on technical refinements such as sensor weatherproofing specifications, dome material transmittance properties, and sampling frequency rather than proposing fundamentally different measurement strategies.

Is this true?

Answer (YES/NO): NO